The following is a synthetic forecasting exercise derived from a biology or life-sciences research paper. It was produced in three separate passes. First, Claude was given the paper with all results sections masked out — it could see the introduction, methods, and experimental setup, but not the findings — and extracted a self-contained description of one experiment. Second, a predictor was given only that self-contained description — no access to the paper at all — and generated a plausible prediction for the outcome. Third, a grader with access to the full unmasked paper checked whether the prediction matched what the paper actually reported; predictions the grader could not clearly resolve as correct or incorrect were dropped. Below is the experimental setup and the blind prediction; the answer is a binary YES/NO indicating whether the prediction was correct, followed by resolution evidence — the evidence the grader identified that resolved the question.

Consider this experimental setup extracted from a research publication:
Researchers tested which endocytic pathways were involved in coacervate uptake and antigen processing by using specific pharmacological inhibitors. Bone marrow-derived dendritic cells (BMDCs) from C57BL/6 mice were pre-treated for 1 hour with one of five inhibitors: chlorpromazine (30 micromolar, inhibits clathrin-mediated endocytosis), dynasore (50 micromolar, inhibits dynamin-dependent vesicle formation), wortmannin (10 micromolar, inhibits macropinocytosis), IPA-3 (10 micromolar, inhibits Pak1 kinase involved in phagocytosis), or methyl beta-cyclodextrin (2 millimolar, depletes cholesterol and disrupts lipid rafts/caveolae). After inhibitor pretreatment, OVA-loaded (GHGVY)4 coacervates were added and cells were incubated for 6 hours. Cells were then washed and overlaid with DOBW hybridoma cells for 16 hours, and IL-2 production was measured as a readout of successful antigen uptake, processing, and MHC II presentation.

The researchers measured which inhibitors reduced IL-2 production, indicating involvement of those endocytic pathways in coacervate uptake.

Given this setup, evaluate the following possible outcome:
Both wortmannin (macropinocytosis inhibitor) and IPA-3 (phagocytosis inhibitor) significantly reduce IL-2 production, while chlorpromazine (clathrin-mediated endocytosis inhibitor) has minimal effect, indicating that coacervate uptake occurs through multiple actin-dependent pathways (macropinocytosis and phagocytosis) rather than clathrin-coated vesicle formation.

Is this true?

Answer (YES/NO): NO